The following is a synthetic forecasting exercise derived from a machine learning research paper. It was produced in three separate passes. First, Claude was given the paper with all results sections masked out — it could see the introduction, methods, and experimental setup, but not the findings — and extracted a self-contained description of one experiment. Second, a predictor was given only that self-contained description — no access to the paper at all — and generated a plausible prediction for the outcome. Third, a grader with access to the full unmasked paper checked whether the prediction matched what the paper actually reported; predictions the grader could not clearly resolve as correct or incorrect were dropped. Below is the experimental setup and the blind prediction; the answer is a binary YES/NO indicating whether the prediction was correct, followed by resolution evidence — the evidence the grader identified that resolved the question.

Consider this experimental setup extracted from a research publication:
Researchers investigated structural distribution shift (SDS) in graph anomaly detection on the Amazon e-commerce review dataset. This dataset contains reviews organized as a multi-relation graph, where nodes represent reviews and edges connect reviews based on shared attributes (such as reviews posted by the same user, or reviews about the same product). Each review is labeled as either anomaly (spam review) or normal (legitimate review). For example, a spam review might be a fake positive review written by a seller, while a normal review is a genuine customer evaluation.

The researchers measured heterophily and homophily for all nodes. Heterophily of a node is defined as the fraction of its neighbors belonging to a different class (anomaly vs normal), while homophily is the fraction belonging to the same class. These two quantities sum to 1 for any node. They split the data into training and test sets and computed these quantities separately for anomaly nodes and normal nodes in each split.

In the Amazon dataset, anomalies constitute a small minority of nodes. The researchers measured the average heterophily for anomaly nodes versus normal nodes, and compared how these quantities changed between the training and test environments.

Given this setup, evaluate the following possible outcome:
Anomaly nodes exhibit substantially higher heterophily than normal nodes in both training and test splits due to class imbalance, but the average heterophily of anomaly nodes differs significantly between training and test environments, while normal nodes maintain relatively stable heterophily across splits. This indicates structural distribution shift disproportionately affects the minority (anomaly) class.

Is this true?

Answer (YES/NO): YES